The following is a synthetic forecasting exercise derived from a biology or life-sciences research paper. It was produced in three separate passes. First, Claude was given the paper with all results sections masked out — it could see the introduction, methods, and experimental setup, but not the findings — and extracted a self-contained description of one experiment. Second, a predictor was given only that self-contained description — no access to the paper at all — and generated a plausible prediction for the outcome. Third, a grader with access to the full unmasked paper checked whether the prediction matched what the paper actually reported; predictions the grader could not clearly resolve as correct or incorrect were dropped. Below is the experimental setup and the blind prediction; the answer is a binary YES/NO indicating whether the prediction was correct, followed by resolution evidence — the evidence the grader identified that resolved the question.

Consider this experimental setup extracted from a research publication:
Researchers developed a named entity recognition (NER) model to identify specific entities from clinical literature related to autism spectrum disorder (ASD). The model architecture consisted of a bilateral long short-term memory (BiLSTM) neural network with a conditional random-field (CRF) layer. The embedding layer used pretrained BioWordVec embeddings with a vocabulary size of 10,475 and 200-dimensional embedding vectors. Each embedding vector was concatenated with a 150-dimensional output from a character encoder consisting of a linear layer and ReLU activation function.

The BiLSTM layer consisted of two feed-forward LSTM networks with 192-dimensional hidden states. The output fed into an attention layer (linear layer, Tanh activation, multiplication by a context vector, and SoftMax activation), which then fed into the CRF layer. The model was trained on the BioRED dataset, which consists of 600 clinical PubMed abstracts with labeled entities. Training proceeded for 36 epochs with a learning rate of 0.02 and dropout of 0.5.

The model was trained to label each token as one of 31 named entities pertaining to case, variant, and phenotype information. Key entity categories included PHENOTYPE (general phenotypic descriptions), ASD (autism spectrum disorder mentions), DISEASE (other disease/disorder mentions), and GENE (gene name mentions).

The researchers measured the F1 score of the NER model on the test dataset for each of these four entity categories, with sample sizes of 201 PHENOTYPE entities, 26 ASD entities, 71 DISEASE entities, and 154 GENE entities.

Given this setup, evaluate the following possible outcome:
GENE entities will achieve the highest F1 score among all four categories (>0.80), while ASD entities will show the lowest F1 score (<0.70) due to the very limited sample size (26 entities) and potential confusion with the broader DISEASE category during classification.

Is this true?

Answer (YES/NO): NO